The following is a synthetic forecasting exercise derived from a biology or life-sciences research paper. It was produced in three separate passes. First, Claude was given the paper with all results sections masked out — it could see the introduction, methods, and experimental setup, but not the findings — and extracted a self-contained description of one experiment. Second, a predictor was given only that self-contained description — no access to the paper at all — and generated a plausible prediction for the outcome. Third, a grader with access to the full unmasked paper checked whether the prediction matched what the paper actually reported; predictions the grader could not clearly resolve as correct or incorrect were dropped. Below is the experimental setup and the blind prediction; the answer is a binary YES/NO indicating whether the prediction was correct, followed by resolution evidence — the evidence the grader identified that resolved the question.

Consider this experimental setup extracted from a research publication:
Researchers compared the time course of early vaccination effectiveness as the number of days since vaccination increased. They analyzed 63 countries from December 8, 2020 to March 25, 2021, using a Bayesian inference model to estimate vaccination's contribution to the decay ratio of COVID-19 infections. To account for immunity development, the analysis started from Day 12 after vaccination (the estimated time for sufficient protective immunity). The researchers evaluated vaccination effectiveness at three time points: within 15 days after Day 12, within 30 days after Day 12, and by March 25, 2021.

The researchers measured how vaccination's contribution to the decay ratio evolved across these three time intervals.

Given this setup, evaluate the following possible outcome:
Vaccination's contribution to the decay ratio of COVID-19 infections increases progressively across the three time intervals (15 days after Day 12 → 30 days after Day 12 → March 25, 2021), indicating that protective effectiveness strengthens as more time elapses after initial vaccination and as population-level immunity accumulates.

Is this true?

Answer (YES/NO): YES